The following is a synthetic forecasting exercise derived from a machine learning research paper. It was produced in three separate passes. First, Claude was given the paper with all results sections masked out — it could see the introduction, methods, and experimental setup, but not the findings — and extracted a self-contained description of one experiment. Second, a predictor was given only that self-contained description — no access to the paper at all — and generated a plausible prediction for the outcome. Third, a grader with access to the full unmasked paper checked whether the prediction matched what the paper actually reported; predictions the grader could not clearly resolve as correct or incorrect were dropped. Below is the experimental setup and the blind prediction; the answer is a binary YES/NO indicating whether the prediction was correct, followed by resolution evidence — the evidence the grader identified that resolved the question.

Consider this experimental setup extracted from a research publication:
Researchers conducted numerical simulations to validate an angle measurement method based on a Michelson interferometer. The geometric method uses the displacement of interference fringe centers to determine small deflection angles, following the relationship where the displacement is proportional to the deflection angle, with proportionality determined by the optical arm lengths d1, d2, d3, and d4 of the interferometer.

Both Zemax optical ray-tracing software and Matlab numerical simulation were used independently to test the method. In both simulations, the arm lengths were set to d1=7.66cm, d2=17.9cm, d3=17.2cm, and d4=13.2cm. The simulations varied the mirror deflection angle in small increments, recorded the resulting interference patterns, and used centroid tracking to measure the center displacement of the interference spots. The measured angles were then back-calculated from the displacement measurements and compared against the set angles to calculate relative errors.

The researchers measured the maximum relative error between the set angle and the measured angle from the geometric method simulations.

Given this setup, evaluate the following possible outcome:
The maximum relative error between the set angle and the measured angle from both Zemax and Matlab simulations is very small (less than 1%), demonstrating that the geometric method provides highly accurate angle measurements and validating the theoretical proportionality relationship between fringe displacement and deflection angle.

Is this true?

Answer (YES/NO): NO